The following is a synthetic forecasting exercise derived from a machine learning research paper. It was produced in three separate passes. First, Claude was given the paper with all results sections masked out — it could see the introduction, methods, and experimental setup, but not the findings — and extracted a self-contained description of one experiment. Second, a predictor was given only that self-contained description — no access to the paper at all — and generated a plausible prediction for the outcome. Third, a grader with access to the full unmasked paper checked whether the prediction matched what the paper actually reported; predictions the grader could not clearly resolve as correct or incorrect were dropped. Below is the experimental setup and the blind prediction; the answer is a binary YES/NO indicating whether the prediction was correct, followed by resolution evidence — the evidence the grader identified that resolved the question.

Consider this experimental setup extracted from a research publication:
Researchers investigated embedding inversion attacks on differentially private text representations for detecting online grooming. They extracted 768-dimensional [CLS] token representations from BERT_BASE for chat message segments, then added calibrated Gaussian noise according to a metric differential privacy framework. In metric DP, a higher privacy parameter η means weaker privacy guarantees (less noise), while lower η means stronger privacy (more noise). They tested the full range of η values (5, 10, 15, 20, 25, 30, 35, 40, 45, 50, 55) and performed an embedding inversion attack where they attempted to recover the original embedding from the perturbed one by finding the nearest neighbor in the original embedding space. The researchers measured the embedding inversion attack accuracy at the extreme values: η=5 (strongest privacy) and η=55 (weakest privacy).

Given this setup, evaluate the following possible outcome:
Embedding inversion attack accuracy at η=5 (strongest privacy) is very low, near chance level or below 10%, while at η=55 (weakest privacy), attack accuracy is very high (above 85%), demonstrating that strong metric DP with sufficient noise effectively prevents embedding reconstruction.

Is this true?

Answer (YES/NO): YES